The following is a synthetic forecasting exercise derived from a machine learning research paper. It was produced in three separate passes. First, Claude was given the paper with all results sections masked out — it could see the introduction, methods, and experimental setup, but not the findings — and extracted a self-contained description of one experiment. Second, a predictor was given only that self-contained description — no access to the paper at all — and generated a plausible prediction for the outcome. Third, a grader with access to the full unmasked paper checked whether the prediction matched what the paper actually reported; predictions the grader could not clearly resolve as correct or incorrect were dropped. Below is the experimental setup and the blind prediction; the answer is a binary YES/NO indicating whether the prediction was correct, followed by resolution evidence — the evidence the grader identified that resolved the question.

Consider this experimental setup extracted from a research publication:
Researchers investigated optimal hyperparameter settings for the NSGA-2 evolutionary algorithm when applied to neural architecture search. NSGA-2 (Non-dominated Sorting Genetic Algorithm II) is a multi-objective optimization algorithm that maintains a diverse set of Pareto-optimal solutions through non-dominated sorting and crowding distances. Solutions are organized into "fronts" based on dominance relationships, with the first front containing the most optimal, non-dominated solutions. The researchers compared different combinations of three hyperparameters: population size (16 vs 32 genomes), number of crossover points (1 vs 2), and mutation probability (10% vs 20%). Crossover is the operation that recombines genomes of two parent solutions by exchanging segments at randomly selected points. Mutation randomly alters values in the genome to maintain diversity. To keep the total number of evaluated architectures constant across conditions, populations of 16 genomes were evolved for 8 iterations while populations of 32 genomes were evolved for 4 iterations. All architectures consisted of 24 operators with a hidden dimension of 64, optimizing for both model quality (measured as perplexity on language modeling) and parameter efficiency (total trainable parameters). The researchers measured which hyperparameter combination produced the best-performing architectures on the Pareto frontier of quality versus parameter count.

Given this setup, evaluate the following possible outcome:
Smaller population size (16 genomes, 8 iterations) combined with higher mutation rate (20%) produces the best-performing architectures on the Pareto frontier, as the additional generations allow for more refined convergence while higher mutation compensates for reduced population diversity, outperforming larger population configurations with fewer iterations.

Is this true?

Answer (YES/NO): NO